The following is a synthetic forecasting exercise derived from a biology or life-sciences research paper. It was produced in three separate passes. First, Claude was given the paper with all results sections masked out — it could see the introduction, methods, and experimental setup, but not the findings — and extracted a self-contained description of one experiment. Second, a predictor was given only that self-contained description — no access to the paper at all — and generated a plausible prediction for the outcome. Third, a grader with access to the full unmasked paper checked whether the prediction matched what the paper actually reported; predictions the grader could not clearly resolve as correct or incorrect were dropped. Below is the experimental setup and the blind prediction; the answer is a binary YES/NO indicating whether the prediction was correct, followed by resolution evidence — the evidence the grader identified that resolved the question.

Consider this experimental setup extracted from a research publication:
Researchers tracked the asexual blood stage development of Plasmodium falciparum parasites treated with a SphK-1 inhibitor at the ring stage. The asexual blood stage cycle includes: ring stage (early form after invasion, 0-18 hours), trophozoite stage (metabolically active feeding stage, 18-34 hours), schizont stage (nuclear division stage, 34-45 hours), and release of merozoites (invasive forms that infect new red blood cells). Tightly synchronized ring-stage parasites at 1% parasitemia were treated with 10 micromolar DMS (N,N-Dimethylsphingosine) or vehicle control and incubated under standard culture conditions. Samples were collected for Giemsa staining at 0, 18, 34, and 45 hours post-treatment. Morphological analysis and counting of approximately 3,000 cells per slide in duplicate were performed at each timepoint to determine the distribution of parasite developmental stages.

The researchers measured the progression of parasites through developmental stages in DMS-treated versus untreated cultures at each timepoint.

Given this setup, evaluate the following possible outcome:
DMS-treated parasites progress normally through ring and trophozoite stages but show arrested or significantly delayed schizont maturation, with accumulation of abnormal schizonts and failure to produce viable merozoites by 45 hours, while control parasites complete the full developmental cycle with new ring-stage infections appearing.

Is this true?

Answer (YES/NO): NO